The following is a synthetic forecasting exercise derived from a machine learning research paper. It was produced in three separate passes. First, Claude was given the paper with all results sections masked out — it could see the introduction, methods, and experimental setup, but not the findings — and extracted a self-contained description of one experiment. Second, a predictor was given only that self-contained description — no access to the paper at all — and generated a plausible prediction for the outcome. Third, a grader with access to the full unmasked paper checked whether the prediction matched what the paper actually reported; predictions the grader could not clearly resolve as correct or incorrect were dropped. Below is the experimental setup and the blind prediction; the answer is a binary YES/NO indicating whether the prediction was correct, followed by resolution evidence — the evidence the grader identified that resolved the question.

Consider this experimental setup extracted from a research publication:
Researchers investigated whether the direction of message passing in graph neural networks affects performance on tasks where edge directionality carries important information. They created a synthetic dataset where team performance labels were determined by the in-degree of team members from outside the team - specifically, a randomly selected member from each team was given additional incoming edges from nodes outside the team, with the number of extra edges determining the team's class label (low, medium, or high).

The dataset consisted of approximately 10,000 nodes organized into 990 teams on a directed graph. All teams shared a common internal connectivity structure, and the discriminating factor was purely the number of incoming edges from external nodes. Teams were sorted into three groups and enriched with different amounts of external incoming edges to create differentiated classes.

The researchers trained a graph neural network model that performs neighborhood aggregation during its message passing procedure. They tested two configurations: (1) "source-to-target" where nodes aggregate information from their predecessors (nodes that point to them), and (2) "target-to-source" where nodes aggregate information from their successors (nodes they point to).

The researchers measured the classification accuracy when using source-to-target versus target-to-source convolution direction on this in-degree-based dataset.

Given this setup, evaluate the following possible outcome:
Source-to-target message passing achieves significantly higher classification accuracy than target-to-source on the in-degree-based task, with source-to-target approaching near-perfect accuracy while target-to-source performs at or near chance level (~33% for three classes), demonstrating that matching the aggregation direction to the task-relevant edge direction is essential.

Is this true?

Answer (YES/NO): NO